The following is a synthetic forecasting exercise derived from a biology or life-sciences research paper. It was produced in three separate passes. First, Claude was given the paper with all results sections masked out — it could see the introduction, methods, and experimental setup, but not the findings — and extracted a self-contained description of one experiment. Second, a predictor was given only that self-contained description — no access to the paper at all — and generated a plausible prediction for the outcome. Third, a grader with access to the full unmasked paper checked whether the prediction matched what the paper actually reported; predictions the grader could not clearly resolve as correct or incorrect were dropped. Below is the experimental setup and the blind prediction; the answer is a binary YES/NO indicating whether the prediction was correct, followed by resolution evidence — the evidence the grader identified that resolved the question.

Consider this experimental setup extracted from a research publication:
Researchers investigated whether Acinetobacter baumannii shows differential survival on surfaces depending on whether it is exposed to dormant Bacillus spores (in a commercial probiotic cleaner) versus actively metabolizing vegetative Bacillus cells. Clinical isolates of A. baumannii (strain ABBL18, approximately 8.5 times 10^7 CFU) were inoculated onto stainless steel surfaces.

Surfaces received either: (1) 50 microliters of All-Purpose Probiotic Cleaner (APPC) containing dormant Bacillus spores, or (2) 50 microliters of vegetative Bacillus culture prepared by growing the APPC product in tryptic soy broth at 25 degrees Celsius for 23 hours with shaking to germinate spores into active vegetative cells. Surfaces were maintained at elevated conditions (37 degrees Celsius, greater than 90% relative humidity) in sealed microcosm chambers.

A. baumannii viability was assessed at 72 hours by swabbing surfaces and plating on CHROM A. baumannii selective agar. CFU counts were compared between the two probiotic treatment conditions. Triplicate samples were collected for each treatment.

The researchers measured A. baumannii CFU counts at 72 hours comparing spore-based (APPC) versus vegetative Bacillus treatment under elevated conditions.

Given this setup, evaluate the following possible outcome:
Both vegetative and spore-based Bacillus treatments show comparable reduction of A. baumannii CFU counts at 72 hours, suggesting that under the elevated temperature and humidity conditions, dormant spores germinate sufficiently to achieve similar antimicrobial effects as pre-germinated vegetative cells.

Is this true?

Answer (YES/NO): NO